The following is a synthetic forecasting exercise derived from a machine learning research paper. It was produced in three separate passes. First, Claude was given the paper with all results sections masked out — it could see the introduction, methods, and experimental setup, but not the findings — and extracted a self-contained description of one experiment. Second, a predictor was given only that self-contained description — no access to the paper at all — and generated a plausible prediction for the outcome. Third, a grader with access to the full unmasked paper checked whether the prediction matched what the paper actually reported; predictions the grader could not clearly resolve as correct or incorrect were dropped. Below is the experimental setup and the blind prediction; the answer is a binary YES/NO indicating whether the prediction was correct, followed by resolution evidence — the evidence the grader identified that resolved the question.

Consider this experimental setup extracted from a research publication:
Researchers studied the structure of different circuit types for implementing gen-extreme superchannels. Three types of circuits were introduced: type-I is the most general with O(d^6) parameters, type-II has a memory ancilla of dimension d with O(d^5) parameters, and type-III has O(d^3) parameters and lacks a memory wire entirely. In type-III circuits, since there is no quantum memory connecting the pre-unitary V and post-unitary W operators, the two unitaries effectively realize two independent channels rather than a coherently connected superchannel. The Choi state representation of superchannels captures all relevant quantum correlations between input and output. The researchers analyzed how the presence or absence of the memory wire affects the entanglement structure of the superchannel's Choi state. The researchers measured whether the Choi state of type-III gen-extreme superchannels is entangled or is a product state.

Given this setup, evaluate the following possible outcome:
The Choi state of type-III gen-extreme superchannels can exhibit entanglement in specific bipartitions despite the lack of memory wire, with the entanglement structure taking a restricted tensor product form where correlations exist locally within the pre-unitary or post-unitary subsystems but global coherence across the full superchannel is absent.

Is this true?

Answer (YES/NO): NO